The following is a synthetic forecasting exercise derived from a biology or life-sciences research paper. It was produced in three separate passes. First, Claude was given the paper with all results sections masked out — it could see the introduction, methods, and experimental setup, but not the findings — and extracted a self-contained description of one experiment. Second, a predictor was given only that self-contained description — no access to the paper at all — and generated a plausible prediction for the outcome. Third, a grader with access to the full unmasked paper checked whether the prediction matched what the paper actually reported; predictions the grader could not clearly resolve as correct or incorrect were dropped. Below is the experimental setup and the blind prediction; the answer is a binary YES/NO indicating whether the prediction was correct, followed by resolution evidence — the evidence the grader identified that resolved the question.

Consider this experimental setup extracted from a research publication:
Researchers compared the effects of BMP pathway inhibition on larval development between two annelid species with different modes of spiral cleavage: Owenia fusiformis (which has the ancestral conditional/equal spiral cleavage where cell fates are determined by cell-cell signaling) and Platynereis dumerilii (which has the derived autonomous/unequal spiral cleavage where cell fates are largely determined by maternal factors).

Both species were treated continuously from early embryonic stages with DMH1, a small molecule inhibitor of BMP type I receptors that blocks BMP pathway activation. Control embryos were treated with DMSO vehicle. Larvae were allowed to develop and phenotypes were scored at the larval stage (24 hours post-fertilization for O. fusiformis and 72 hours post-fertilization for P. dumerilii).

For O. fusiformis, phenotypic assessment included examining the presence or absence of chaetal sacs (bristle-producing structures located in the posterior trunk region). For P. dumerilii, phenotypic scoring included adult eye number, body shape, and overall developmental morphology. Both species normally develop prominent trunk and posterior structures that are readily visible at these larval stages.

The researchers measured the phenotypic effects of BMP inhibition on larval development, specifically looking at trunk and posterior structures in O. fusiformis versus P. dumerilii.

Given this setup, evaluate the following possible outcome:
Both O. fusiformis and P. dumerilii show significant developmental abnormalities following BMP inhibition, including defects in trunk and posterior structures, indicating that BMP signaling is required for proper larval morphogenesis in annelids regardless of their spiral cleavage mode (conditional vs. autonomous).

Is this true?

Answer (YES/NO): NO